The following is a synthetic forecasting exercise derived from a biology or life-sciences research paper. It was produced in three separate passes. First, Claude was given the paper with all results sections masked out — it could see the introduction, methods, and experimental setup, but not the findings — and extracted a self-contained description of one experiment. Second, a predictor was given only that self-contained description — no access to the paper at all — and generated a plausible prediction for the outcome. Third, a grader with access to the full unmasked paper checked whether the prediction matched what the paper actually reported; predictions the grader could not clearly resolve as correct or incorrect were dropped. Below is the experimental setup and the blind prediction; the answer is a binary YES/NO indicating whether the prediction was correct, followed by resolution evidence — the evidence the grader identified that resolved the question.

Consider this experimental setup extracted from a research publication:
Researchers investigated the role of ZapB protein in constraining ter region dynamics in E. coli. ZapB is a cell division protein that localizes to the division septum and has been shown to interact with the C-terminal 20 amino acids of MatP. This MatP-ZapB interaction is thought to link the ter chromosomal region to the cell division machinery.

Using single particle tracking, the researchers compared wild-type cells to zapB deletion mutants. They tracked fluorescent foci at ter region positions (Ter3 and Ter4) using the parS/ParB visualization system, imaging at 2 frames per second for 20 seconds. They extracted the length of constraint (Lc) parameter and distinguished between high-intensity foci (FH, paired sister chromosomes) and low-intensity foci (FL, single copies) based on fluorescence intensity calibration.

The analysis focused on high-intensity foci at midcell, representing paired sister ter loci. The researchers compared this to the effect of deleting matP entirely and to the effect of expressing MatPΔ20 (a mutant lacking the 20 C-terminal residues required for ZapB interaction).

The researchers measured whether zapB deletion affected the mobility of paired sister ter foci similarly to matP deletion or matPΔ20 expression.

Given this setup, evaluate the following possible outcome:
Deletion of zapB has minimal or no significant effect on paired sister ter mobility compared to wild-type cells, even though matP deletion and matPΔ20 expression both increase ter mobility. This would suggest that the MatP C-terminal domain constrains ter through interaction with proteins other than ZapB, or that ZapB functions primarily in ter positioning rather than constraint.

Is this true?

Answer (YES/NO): NO